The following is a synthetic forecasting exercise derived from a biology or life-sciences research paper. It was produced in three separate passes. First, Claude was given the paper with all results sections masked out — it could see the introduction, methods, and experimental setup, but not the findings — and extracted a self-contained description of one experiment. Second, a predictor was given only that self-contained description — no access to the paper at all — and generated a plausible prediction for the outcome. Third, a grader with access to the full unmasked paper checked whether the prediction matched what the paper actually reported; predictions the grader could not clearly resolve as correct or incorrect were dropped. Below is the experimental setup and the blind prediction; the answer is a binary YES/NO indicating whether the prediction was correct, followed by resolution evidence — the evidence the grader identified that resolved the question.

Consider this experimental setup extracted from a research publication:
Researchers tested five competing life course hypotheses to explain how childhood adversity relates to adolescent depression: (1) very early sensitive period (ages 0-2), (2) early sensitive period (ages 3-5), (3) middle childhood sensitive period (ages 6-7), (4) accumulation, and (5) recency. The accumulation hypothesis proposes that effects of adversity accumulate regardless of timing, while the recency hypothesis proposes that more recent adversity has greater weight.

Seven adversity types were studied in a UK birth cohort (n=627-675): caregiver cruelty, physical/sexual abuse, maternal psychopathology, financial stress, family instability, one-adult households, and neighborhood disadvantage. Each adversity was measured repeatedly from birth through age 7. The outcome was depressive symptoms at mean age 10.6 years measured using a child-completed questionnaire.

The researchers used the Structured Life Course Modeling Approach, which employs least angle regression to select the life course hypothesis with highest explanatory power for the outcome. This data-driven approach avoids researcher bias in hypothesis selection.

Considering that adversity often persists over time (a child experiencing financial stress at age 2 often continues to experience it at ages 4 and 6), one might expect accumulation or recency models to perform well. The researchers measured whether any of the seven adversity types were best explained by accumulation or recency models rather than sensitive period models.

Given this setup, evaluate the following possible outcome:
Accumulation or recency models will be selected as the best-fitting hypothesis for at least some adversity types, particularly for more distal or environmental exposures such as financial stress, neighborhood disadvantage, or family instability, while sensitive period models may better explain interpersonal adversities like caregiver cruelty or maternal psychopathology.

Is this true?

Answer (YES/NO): NO